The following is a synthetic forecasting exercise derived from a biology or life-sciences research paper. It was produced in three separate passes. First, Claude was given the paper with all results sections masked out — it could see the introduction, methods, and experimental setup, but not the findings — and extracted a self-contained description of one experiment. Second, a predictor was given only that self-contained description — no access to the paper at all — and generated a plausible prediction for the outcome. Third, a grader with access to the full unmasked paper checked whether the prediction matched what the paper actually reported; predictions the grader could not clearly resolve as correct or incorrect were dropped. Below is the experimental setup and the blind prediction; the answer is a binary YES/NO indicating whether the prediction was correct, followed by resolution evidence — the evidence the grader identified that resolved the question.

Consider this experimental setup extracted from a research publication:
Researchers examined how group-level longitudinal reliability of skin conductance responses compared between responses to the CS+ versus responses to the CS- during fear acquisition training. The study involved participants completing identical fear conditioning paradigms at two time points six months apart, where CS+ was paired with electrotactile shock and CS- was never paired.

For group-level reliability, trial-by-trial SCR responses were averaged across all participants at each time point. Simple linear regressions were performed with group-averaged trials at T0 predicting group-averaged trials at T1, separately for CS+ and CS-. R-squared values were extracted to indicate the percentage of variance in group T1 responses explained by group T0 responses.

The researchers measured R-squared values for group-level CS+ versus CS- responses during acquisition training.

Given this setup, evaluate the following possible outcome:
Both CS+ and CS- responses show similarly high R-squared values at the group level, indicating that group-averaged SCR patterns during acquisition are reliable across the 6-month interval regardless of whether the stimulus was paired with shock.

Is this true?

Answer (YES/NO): NO